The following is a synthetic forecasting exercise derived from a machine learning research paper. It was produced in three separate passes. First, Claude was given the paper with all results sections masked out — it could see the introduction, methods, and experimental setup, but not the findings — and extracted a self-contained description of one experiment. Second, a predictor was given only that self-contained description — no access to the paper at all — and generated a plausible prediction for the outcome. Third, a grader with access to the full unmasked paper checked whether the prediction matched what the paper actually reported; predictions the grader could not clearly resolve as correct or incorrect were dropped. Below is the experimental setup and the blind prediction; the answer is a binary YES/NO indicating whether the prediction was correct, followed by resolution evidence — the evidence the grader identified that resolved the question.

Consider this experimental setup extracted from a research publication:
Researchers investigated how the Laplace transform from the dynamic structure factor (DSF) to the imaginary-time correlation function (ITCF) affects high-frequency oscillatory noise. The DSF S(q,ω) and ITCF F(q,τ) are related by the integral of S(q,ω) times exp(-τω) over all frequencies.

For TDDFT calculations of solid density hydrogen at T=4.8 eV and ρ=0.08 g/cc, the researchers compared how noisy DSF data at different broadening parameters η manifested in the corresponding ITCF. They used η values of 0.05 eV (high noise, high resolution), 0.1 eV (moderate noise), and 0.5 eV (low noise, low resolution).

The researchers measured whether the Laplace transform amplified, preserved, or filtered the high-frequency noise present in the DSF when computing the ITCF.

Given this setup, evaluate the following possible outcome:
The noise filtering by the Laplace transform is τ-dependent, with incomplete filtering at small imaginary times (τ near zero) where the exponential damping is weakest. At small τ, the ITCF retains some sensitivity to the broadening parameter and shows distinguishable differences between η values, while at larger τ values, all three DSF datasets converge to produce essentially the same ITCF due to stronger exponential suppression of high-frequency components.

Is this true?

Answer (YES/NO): NO